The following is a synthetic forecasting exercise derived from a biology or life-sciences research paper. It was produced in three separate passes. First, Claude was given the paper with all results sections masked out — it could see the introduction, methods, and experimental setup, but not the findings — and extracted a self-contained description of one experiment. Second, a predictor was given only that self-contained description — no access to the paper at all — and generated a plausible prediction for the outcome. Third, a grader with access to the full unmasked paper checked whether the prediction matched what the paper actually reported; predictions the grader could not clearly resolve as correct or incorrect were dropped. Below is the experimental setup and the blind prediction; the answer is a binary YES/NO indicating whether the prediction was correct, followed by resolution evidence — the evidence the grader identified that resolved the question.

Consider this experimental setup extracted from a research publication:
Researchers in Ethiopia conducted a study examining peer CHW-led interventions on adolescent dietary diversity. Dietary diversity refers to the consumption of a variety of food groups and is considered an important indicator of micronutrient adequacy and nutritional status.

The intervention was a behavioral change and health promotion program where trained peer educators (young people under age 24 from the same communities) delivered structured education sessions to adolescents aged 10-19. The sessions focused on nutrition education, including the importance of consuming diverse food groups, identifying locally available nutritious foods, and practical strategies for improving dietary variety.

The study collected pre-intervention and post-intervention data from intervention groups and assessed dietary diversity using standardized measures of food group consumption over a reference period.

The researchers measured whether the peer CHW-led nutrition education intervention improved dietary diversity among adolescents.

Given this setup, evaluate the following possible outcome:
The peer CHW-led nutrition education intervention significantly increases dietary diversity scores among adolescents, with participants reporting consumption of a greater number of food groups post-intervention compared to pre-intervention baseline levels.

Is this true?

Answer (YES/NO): YES